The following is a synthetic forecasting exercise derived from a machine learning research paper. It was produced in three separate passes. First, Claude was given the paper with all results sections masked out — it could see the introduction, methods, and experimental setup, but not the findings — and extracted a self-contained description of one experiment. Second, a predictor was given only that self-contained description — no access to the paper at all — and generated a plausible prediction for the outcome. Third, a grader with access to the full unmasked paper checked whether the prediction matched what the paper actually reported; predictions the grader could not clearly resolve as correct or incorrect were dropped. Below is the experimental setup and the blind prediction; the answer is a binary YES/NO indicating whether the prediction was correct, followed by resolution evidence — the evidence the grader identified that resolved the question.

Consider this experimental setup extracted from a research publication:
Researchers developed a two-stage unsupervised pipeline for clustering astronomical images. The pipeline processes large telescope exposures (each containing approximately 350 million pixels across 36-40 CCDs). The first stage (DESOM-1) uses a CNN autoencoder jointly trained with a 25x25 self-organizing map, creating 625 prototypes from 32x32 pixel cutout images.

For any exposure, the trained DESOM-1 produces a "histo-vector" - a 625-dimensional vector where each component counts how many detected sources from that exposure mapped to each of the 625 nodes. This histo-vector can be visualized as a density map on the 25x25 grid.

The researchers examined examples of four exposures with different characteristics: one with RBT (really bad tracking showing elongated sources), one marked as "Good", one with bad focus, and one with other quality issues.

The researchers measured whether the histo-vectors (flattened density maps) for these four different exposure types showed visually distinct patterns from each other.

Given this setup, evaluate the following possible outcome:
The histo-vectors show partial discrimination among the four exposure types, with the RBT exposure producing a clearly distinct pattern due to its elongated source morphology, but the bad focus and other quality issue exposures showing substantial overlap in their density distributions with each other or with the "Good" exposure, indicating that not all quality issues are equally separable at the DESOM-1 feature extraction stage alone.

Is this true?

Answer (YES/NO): NO